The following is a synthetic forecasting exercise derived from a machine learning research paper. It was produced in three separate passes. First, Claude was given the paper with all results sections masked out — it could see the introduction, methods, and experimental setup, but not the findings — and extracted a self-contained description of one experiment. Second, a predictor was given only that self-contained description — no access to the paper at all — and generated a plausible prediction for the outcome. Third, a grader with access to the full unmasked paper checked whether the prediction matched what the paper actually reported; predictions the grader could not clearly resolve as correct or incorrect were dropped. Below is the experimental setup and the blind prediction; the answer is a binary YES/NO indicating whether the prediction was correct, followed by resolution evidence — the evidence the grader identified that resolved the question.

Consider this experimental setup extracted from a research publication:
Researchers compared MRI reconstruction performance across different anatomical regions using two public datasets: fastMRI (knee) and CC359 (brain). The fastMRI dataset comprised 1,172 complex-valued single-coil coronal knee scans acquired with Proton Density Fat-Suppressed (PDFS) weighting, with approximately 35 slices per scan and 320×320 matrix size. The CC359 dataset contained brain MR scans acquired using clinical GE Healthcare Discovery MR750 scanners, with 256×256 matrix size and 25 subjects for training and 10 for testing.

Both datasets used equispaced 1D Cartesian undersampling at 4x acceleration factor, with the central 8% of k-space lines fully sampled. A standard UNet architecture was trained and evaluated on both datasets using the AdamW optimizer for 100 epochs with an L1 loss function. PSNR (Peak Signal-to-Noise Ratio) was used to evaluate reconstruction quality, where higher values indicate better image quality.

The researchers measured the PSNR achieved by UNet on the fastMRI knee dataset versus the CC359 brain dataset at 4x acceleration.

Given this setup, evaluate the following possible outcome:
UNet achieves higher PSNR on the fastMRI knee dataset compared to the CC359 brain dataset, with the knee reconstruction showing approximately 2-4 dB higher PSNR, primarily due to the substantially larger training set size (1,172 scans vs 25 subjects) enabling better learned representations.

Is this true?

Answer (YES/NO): YES